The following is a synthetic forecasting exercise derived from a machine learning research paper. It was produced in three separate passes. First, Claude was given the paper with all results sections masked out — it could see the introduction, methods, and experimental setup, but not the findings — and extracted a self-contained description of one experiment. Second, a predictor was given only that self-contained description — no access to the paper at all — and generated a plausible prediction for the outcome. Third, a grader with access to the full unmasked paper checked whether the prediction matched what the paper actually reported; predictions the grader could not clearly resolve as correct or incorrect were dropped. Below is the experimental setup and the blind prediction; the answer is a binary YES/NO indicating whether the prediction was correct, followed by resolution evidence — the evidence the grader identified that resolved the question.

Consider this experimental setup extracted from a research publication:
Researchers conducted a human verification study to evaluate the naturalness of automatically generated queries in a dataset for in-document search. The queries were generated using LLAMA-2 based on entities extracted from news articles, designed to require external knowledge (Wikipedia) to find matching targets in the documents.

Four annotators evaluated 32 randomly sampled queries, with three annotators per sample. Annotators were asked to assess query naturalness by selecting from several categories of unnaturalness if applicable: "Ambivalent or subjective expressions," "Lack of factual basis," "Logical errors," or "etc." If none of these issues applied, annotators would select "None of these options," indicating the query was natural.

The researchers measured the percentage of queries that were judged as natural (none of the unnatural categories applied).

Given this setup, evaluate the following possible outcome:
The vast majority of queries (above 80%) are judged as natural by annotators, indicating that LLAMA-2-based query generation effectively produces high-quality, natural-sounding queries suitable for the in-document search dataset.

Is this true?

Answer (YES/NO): YES